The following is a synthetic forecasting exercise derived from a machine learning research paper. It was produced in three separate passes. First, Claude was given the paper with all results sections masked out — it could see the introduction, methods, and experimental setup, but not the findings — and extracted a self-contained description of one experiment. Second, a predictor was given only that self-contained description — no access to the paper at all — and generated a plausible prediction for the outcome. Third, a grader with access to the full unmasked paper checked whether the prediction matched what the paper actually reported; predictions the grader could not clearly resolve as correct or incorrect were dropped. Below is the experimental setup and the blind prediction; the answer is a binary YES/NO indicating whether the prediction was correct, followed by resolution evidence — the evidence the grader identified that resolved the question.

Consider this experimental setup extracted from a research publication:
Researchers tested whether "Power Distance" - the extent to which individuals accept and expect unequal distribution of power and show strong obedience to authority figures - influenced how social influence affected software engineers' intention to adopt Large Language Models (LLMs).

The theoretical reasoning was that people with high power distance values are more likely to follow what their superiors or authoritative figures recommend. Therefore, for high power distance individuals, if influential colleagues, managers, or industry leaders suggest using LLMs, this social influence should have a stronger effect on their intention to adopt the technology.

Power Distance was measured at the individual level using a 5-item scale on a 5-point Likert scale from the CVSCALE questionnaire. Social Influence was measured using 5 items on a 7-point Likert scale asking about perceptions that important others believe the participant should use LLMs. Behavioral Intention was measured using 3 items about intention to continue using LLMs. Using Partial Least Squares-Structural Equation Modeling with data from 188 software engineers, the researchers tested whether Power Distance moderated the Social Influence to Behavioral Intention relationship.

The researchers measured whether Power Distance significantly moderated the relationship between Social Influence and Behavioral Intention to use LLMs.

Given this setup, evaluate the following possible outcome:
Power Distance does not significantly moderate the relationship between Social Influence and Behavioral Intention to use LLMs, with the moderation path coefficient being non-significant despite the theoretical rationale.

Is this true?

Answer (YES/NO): YES